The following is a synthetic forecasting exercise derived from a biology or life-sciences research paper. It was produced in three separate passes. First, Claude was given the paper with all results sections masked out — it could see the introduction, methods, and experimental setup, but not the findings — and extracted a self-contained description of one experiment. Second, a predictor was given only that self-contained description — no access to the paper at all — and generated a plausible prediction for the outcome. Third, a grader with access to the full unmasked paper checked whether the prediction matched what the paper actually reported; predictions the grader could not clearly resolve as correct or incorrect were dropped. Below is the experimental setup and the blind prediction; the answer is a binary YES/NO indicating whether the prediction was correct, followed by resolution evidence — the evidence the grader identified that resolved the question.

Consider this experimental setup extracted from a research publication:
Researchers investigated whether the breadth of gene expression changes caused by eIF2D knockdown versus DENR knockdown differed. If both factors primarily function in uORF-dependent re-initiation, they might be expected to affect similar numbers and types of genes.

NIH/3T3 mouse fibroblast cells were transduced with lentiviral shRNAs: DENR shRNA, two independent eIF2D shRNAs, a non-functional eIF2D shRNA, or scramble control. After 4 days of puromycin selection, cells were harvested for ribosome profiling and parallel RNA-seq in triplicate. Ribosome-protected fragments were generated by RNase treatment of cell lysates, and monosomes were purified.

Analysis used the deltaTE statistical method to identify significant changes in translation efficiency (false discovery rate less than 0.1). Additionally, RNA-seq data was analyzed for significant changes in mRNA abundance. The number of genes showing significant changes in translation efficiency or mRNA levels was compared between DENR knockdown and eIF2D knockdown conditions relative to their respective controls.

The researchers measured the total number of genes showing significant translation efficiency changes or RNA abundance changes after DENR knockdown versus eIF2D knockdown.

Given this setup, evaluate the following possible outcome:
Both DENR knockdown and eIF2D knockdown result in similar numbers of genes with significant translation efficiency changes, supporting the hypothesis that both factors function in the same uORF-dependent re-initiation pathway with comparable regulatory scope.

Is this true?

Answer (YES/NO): NO